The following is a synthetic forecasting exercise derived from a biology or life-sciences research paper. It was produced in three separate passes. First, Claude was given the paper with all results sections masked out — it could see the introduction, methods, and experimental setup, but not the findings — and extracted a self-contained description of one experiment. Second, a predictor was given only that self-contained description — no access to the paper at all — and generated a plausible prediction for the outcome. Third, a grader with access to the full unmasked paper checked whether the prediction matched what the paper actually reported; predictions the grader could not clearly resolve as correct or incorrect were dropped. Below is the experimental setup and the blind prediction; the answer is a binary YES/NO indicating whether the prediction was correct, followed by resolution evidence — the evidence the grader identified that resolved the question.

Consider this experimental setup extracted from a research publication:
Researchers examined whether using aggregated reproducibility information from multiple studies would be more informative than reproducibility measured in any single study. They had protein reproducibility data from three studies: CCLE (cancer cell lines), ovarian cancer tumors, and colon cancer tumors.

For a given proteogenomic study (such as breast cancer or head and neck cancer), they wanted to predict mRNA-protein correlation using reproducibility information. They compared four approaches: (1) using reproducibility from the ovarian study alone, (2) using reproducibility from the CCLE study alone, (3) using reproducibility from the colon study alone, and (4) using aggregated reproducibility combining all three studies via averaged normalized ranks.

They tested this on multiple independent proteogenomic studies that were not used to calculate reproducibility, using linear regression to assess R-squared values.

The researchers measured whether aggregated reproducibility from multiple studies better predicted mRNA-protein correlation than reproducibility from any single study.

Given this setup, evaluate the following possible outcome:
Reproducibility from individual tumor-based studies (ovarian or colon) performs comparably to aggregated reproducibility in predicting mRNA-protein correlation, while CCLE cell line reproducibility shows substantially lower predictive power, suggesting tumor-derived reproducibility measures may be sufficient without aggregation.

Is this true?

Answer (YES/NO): NO